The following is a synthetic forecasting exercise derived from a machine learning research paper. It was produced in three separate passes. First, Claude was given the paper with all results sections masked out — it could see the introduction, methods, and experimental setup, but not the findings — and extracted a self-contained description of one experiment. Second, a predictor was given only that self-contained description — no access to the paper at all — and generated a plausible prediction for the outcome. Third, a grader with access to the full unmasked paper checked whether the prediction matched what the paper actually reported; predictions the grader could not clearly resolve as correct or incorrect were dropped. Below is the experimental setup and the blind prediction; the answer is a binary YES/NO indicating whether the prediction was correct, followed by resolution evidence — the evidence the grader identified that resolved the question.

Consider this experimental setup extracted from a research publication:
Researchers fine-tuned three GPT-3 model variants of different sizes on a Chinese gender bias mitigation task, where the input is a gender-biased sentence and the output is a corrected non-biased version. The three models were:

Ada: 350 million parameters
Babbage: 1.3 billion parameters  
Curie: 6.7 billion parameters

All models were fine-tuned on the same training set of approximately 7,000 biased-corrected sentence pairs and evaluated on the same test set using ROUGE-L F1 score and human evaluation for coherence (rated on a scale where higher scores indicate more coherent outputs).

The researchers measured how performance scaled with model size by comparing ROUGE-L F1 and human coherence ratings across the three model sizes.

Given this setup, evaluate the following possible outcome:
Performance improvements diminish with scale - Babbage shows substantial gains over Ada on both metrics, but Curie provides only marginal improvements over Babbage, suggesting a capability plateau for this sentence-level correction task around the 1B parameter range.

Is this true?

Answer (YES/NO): NO